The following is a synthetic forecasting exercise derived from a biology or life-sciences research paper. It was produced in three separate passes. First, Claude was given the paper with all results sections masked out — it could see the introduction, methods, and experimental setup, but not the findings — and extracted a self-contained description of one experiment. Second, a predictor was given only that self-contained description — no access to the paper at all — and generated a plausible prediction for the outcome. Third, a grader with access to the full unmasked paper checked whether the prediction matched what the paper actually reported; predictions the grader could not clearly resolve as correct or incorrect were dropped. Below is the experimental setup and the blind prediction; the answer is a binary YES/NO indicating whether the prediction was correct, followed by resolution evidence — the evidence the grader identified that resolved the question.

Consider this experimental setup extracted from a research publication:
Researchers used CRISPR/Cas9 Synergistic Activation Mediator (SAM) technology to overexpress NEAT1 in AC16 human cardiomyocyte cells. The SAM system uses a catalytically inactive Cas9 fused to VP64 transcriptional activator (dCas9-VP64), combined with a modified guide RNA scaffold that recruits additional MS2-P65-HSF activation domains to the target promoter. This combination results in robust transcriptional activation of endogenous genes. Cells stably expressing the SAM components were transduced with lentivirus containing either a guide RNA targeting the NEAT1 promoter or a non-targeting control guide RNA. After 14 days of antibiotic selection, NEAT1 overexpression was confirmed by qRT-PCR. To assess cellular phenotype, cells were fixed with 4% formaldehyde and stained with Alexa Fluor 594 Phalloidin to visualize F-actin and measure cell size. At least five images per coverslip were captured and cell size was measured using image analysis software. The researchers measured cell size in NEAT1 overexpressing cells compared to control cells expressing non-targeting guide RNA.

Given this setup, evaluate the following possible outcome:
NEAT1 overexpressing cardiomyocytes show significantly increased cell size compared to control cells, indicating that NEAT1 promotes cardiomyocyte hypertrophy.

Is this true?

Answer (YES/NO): YES